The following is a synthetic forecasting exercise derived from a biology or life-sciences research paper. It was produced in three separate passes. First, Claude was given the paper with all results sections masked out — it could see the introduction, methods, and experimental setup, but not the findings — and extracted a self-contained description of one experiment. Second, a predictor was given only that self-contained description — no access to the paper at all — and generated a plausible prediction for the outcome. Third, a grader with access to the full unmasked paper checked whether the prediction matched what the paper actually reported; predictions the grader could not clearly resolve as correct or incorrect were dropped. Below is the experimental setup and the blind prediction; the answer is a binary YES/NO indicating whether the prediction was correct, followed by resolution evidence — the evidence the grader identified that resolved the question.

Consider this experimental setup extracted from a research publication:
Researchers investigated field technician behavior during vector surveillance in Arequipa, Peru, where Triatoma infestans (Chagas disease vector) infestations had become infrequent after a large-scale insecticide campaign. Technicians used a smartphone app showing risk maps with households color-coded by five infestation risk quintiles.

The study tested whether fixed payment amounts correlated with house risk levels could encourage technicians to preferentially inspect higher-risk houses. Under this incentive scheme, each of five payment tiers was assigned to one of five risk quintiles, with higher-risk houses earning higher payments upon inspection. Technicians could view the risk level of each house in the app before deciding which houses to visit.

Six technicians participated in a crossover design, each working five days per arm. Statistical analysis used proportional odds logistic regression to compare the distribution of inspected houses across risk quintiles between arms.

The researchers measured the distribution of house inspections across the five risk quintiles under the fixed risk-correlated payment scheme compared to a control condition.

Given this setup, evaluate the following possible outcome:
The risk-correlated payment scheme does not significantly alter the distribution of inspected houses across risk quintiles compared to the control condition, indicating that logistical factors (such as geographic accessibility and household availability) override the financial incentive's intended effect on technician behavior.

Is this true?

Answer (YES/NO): NO